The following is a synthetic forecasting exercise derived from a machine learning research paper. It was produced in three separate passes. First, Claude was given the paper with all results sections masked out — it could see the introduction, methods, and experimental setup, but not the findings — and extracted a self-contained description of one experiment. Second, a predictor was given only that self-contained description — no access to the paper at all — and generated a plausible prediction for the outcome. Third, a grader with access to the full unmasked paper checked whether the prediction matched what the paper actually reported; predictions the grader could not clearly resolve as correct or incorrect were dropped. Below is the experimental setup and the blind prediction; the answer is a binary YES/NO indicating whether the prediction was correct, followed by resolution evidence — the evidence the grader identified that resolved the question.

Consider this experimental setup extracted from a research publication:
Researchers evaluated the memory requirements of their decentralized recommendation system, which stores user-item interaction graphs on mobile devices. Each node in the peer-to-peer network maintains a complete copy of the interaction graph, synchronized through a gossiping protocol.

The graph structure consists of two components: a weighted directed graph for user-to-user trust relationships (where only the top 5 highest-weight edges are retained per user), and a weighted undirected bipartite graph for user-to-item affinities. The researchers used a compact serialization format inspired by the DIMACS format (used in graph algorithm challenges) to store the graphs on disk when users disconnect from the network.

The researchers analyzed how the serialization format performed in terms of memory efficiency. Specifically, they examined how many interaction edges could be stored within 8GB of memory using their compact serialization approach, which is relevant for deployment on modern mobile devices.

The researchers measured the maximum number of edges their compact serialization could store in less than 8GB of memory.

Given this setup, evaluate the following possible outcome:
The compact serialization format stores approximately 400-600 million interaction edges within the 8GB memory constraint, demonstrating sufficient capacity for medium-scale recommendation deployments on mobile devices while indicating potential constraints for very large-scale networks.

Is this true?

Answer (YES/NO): NO